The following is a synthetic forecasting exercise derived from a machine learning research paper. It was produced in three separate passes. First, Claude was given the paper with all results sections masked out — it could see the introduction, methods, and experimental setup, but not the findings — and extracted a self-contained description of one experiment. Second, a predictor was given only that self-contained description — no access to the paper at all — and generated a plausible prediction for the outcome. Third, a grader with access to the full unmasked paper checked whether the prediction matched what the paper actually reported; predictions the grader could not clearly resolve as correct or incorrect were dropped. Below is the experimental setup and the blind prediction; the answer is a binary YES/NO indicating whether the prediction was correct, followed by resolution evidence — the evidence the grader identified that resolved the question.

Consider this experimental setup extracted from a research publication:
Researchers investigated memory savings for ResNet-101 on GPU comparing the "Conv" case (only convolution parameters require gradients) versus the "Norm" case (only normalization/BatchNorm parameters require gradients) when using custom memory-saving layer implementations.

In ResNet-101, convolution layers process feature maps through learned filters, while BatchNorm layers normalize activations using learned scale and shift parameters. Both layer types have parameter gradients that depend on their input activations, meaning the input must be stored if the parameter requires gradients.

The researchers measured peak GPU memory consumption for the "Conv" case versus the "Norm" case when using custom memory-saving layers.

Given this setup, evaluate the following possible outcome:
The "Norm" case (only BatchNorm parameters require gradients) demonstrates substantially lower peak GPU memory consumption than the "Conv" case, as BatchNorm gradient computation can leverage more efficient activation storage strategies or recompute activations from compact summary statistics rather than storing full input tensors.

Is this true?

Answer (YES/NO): NO